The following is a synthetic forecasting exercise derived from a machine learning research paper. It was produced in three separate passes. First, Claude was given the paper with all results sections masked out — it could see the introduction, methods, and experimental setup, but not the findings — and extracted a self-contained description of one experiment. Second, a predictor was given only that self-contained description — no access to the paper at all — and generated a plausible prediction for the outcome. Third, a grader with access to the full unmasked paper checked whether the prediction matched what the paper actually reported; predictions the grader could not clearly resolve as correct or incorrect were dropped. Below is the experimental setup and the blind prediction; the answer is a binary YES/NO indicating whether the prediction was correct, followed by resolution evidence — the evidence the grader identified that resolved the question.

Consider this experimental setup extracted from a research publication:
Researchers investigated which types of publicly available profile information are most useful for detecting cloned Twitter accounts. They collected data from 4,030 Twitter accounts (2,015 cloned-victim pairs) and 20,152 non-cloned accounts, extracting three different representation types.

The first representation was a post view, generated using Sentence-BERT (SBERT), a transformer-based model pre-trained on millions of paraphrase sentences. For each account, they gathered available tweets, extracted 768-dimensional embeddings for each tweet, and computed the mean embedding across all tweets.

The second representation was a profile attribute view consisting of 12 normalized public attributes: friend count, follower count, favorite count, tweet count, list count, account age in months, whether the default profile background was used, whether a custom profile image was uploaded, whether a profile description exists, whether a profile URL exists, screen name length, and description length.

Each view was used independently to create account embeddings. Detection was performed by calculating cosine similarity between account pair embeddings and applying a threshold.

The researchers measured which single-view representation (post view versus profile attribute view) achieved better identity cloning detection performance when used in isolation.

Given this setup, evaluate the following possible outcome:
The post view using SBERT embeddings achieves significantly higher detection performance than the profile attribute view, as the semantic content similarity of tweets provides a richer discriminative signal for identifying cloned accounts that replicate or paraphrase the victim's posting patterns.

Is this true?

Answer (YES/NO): NO